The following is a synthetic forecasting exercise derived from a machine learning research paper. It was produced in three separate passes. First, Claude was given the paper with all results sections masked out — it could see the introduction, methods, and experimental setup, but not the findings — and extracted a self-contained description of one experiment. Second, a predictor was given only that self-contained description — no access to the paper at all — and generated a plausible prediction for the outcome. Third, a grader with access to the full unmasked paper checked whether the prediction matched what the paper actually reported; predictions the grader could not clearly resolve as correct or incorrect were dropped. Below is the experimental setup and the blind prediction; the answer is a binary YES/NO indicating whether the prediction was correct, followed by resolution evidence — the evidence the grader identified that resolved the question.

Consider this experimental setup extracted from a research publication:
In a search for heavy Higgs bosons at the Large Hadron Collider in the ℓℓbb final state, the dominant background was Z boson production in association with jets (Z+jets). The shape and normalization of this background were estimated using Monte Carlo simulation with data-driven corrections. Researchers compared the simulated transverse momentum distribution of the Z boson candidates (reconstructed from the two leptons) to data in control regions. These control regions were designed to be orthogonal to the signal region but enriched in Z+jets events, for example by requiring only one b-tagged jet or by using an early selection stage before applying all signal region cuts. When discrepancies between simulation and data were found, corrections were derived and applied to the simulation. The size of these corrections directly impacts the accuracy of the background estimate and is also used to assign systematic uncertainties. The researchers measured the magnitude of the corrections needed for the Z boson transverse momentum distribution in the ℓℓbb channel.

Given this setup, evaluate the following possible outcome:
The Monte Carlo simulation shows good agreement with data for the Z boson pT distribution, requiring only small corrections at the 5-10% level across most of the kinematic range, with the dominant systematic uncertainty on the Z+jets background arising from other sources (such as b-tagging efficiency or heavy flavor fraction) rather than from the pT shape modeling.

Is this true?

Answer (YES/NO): NO